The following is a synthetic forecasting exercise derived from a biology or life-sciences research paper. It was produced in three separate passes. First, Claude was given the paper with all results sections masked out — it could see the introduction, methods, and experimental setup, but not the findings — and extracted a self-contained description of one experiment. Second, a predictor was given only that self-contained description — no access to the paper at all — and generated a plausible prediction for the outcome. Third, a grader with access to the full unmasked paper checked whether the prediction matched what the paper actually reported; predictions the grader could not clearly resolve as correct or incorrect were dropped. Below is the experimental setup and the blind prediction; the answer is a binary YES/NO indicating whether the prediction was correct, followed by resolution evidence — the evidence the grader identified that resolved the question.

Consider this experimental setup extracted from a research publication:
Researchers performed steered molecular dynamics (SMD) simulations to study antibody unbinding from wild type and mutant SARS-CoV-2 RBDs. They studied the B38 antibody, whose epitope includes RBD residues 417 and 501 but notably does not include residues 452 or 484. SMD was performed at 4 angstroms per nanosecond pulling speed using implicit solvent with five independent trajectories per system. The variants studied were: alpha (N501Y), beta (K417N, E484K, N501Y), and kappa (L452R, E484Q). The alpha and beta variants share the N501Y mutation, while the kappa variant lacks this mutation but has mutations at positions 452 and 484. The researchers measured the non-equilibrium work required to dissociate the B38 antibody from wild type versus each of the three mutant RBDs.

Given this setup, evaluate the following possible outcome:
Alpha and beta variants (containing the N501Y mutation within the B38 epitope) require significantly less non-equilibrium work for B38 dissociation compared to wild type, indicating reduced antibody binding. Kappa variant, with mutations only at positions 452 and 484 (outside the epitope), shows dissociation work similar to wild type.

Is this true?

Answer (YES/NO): NO